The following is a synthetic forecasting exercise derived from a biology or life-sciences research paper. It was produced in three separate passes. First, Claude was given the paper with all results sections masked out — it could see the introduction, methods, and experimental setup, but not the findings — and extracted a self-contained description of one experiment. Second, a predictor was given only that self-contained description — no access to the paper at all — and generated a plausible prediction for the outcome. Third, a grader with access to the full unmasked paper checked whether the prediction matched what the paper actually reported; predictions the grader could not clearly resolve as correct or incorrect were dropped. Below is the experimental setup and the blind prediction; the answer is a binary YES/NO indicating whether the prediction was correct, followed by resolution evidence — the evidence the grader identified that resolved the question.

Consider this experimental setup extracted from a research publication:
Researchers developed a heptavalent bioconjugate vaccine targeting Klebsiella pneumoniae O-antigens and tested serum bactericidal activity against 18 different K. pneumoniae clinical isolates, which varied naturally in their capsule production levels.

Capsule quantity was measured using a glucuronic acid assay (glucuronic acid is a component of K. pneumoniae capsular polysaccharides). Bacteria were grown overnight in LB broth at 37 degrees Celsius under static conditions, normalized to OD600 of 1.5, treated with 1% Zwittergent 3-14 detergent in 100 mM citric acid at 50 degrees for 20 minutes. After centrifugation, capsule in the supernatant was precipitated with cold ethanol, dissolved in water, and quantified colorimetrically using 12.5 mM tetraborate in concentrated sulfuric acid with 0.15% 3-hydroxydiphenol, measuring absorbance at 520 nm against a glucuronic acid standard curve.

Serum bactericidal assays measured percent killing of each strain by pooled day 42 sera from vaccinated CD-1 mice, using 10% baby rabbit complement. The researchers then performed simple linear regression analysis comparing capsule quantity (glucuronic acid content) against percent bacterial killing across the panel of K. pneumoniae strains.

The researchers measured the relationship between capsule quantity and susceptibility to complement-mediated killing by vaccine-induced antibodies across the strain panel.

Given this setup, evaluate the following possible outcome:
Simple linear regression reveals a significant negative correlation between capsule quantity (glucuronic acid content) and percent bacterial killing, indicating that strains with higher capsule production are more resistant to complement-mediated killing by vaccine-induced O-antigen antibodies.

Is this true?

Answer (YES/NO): YES